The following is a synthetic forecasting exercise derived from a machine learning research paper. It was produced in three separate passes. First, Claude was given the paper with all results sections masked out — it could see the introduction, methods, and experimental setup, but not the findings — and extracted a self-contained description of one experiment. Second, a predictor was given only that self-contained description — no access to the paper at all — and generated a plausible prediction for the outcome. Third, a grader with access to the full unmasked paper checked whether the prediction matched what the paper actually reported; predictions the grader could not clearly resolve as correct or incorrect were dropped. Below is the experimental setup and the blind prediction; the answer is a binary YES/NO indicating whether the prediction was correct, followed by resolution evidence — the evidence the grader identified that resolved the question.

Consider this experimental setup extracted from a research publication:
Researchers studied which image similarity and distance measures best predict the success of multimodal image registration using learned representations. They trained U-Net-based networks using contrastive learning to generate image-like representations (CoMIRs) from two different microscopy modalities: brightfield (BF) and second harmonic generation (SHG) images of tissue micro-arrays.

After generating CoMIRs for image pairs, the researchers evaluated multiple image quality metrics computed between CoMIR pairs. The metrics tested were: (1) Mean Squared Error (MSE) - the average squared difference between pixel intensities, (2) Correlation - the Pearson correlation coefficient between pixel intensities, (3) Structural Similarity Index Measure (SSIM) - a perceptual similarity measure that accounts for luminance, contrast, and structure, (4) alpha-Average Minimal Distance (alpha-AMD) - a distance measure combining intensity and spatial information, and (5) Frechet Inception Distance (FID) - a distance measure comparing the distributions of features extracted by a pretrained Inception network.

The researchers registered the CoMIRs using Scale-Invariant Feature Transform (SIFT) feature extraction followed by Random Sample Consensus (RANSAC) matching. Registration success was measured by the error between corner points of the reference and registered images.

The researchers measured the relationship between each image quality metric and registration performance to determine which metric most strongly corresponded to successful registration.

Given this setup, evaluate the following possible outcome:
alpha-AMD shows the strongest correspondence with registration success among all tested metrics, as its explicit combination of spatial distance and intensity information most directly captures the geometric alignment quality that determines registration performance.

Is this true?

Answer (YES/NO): NO